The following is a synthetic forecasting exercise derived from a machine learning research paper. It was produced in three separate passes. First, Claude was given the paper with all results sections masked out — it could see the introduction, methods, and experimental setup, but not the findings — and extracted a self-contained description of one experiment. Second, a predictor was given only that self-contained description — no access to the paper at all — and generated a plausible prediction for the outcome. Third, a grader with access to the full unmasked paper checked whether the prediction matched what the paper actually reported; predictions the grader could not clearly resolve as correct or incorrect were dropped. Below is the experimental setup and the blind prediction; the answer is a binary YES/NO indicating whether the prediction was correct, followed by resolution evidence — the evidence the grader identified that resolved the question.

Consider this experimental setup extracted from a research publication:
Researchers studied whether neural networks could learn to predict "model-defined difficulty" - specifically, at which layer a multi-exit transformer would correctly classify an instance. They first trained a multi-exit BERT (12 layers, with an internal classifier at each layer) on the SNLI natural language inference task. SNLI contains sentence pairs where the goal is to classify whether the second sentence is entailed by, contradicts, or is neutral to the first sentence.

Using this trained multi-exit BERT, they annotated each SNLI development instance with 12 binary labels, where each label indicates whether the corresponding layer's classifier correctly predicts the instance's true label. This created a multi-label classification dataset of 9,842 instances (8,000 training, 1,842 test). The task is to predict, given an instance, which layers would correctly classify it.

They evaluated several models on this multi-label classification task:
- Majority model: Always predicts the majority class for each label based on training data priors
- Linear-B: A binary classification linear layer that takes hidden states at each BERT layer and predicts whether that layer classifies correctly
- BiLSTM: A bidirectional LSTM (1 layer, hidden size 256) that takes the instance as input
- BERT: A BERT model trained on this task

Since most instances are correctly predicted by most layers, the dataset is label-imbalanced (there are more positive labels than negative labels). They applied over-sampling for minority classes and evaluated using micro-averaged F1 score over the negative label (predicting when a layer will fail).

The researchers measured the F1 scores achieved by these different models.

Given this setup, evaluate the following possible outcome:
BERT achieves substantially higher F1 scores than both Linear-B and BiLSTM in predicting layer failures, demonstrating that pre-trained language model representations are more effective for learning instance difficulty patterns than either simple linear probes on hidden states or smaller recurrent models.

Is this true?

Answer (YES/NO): NO